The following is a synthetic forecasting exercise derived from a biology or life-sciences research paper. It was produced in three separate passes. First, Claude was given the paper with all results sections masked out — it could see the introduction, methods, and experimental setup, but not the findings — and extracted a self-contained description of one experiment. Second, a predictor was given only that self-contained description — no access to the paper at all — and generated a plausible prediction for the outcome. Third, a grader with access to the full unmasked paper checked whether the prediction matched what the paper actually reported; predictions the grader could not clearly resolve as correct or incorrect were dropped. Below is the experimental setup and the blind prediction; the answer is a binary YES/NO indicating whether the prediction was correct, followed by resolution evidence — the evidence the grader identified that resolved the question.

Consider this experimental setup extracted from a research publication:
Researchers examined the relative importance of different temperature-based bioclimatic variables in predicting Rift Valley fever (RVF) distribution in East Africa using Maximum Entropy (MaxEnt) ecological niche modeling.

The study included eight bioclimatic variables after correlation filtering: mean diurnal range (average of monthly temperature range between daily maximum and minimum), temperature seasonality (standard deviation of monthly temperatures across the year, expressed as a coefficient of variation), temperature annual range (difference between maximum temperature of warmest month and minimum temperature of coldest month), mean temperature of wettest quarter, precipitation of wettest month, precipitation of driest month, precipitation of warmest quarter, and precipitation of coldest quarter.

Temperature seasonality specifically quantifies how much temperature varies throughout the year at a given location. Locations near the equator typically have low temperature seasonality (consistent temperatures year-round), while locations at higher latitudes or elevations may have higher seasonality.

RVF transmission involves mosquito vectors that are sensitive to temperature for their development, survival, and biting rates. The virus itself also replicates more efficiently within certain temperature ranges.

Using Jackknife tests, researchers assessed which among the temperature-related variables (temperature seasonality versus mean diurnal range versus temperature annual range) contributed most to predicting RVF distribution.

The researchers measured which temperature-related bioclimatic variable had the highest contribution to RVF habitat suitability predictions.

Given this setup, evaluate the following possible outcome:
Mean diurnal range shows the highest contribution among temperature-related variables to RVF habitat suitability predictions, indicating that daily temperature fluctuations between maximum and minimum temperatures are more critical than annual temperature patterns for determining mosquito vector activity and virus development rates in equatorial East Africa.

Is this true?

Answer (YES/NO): NO